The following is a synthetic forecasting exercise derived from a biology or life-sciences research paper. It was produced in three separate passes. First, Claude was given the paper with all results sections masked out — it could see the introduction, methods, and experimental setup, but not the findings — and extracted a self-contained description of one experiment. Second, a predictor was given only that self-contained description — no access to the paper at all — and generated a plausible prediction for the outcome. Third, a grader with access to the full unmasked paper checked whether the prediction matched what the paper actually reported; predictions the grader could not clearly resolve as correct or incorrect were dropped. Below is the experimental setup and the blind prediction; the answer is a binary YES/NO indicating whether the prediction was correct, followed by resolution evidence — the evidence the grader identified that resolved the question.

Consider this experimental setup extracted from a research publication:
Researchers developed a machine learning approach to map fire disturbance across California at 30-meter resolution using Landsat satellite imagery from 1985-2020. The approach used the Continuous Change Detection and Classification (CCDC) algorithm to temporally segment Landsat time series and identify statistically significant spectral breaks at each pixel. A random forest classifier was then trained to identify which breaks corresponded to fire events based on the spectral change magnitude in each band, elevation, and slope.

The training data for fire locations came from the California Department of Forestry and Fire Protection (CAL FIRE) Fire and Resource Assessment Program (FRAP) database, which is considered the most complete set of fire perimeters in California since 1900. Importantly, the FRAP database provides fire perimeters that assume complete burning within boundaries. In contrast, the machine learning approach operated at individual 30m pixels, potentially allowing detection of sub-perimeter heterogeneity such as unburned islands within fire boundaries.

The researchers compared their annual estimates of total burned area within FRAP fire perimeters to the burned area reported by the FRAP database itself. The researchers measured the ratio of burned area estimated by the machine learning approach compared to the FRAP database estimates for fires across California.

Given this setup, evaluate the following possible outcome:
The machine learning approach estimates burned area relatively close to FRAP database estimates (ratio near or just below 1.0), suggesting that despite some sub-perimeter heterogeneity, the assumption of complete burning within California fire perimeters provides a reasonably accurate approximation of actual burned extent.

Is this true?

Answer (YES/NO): NO